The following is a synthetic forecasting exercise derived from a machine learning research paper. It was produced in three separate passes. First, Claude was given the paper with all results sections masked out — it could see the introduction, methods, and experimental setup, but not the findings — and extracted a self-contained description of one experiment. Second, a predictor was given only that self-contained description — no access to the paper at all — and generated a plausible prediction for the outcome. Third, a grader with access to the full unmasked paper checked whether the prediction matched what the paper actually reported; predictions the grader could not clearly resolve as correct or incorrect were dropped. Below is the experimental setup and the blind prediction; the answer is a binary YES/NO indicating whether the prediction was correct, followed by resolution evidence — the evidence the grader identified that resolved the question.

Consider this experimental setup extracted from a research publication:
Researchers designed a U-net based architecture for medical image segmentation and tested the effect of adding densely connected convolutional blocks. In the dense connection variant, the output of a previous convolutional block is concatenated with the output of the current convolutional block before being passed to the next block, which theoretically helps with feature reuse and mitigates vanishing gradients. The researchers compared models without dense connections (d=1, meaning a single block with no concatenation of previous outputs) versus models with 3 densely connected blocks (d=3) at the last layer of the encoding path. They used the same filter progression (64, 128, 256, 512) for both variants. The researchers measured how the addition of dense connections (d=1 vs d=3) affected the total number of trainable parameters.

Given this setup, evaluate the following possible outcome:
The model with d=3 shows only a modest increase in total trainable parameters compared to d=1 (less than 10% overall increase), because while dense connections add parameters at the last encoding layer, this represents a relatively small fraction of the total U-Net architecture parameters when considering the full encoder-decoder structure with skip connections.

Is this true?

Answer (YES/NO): NO